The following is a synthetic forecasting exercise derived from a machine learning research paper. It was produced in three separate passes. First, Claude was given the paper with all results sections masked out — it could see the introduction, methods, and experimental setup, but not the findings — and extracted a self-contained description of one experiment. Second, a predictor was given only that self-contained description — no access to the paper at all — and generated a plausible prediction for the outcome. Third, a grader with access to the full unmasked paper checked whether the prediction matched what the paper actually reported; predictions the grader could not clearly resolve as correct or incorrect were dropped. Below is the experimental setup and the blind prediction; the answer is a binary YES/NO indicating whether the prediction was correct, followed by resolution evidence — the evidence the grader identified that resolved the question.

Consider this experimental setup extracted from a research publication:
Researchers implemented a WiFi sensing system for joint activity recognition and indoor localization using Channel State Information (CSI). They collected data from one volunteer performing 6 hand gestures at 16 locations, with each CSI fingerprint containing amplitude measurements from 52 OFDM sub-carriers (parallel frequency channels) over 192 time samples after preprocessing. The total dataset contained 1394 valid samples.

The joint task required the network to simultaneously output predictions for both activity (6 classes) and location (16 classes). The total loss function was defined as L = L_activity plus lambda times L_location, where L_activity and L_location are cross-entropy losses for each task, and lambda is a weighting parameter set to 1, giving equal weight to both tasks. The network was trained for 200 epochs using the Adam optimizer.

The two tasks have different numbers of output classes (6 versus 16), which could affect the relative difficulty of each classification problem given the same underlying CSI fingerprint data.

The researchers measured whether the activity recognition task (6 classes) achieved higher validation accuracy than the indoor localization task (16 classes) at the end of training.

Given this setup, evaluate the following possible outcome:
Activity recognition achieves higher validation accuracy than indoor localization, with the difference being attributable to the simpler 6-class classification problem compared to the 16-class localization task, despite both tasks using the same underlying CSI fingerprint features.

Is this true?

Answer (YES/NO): NO